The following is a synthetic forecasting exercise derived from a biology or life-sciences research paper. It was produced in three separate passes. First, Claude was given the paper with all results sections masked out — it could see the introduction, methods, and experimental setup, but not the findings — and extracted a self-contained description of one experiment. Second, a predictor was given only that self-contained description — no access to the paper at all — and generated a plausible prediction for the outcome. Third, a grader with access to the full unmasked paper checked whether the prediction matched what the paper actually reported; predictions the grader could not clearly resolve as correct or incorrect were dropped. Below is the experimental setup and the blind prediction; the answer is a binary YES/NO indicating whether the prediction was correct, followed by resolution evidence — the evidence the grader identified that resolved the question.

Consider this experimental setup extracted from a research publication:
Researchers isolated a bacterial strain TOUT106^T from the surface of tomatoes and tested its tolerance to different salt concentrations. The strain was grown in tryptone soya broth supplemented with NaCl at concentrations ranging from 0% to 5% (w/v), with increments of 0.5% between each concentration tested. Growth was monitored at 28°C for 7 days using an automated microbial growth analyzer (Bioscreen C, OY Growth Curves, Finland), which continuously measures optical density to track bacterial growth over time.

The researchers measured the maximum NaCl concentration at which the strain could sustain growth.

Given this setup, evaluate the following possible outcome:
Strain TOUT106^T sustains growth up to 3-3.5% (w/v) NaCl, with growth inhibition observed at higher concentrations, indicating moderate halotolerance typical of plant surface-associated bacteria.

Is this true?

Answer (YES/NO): NO